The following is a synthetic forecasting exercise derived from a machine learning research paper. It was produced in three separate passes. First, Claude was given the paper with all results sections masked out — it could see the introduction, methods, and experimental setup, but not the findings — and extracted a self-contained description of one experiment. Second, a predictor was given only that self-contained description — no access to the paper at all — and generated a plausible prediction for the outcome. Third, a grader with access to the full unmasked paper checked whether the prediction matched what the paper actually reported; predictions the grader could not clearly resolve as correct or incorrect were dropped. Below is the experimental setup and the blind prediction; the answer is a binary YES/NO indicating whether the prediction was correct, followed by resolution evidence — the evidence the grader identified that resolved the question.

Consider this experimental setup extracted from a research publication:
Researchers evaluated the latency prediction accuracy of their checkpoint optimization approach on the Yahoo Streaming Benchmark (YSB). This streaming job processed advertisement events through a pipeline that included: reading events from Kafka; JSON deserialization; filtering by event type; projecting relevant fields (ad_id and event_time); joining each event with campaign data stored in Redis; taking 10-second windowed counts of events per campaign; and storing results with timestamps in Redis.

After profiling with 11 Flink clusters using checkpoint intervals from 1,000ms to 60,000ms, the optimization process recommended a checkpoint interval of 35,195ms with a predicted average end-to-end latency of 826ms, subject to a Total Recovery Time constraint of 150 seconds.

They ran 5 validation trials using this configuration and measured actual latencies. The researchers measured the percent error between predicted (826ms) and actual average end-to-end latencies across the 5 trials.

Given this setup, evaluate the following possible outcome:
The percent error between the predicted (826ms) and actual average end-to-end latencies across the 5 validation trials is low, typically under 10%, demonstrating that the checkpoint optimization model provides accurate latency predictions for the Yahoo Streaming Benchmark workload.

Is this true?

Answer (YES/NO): YES